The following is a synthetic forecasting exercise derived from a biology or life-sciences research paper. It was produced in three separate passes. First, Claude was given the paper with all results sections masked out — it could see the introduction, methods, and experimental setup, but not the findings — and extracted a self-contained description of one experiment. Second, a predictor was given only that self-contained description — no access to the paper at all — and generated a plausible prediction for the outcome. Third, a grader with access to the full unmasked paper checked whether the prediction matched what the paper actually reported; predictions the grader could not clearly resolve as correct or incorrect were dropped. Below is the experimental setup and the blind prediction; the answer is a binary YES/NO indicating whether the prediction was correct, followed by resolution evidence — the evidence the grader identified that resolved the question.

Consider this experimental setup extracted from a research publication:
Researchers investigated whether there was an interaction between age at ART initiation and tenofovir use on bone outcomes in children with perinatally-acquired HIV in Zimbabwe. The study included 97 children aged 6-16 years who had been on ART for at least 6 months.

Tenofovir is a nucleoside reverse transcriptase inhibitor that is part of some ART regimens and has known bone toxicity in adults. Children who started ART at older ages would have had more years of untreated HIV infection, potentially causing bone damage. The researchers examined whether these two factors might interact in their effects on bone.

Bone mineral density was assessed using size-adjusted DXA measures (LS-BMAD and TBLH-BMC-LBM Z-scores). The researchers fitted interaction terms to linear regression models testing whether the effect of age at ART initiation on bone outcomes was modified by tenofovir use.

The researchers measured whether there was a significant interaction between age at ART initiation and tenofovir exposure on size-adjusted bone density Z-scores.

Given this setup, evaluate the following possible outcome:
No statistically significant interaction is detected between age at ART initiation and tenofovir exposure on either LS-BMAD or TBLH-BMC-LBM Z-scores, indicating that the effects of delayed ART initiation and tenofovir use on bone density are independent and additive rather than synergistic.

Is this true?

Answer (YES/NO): YES